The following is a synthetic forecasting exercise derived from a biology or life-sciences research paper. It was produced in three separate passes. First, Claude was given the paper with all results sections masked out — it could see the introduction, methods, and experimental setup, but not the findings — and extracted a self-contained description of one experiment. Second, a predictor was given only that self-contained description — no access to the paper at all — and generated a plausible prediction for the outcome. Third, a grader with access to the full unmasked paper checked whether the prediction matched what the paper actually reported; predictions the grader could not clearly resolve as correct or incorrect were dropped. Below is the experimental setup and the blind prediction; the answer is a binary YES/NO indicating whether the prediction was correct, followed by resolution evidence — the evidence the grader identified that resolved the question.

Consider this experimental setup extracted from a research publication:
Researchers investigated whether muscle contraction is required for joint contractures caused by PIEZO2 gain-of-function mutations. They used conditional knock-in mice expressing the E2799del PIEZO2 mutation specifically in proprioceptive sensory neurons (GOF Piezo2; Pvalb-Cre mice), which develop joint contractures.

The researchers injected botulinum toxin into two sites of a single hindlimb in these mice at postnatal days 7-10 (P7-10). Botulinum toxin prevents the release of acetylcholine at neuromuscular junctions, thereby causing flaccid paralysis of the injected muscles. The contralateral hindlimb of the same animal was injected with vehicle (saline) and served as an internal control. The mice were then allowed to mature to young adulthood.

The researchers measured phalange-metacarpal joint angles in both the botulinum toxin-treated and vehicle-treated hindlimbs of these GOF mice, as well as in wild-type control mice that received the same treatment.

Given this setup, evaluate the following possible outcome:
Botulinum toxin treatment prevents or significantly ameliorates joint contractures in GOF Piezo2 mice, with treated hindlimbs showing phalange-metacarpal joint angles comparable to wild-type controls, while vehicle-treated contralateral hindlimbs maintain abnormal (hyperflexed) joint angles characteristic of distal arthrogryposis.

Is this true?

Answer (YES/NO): YES